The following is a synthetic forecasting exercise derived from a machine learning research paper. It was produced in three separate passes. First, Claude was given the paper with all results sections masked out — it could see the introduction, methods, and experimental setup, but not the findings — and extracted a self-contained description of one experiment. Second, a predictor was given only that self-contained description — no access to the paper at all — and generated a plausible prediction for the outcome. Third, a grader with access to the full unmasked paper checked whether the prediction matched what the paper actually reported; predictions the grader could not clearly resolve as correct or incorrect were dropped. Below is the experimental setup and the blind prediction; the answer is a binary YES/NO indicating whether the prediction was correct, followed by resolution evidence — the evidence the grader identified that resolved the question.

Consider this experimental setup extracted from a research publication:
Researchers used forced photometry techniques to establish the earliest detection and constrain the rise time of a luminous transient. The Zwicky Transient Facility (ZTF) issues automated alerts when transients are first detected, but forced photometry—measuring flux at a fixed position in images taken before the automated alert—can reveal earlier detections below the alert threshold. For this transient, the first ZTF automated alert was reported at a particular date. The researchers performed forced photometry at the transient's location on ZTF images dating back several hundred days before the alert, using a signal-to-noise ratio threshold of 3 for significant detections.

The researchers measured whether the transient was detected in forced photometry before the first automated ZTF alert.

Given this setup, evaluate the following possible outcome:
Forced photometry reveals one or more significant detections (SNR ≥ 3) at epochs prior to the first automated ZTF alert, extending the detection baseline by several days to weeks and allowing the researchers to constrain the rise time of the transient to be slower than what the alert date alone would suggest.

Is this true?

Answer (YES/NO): YES